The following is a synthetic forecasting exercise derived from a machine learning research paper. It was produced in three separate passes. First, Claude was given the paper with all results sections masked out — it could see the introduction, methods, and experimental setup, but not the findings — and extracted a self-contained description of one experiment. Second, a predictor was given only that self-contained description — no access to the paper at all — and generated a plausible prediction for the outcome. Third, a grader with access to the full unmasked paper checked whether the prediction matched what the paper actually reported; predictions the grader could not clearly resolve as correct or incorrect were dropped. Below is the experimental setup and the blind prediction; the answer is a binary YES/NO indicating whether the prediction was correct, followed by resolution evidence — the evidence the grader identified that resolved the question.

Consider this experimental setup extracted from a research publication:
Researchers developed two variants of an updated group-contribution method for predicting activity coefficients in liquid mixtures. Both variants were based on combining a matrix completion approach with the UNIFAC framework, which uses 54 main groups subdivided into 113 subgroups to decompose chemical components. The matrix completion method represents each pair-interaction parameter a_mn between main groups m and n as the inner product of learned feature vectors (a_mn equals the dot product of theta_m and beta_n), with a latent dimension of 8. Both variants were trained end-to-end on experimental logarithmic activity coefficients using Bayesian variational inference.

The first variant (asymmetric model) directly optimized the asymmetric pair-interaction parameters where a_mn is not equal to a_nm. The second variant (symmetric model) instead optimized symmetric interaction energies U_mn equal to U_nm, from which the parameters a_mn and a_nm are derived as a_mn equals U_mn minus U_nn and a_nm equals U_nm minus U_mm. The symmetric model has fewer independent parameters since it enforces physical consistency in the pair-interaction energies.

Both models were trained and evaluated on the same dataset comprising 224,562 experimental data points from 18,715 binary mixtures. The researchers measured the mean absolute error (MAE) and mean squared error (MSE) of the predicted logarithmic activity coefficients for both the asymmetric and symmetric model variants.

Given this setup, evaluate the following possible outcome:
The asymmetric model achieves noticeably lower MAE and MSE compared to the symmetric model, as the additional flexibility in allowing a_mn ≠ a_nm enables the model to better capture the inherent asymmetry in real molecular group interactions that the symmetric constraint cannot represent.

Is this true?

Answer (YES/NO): NO